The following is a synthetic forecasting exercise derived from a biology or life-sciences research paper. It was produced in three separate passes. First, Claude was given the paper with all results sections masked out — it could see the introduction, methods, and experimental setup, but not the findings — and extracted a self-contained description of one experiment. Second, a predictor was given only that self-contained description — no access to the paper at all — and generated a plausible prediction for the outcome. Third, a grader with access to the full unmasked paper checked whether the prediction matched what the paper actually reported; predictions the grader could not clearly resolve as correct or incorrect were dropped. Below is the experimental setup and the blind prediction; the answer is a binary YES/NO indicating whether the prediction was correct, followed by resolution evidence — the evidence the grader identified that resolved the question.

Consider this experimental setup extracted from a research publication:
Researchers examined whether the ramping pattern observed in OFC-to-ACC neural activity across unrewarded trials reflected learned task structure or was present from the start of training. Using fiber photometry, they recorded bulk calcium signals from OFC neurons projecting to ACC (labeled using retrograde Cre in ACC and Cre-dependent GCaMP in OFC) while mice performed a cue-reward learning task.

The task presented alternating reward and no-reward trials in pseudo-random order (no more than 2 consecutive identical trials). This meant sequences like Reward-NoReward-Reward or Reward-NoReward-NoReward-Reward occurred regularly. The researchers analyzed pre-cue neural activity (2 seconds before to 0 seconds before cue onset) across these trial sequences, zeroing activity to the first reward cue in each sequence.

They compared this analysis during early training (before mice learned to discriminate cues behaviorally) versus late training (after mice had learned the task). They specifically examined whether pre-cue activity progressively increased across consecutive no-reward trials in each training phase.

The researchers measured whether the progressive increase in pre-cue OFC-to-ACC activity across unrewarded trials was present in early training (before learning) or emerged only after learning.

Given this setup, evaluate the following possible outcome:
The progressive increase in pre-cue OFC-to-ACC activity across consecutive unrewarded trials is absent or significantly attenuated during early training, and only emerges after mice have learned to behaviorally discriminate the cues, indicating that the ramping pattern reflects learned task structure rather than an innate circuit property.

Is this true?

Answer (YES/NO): YES